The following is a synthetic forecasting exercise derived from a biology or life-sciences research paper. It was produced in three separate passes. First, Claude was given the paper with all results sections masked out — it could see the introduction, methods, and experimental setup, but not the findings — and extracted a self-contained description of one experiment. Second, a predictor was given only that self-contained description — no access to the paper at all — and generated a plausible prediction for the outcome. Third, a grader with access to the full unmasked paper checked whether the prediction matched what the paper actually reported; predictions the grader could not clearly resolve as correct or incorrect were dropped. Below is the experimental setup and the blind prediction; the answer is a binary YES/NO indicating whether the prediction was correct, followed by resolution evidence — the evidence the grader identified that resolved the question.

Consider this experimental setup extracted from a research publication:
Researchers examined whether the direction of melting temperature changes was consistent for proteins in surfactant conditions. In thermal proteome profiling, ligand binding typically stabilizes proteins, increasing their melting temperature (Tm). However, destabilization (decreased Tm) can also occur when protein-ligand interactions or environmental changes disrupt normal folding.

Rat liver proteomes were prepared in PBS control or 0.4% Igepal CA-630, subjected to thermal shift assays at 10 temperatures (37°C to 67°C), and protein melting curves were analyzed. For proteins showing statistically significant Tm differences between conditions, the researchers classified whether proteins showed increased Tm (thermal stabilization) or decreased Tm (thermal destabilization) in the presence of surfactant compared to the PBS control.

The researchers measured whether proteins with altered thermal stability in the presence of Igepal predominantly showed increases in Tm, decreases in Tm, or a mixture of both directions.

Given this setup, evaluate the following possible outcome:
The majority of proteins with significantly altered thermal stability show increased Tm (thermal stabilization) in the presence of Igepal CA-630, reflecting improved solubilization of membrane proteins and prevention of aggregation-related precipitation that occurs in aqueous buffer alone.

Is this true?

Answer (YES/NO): NO